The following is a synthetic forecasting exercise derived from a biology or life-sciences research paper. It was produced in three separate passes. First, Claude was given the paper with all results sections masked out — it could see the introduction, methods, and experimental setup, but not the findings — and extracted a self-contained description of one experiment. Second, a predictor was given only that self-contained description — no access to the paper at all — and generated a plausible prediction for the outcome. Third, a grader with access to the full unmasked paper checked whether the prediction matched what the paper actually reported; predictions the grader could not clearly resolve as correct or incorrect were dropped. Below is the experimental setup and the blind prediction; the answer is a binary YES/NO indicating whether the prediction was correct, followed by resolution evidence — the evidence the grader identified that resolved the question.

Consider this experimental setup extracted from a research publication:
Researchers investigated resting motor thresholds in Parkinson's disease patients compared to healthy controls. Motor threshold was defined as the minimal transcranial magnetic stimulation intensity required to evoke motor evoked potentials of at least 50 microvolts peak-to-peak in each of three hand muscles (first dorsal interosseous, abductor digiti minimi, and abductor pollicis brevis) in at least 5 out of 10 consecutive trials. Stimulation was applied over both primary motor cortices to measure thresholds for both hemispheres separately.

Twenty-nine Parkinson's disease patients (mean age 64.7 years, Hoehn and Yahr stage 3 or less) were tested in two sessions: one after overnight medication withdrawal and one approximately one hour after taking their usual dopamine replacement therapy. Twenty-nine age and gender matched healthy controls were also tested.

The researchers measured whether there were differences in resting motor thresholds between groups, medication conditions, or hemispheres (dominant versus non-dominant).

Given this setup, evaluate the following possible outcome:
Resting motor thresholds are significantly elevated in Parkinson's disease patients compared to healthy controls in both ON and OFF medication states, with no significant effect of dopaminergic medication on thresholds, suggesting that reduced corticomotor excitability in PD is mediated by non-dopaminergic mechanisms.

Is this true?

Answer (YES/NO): NO